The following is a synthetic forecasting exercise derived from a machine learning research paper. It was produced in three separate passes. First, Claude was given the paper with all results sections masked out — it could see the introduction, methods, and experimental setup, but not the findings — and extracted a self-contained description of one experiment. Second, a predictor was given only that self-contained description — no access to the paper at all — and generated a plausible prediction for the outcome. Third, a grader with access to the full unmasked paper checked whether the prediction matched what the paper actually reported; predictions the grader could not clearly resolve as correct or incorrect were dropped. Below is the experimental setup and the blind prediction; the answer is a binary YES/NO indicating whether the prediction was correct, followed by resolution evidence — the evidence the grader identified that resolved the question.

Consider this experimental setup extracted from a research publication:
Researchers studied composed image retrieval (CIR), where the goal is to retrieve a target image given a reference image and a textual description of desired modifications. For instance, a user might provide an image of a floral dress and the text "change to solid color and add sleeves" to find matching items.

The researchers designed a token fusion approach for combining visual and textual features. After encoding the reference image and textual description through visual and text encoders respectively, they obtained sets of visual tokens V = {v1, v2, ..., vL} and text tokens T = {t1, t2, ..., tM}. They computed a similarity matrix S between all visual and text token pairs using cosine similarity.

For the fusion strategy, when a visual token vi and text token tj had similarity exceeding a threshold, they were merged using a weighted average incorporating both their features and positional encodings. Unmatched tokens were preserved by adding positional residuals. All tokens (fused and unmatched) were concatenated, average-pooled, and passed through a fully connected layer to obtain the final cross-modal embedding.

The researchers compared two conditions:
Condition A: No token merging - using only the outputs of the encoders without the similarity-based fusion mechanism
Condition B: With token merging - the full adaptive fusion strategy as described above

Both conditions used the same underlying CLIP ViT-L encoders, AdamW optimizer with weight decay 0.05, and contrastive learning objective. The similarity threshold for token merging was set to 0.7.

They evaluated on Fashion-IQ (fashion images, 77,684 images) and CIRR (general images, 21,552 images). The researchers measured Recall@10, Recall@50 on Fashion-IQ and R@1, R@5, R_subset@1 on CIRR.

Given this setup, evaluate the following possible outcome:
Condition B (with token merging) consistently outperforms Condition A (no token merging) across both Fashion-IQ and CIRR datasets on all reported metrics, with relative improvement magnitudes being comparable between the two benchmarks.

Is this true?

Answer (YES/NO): NO